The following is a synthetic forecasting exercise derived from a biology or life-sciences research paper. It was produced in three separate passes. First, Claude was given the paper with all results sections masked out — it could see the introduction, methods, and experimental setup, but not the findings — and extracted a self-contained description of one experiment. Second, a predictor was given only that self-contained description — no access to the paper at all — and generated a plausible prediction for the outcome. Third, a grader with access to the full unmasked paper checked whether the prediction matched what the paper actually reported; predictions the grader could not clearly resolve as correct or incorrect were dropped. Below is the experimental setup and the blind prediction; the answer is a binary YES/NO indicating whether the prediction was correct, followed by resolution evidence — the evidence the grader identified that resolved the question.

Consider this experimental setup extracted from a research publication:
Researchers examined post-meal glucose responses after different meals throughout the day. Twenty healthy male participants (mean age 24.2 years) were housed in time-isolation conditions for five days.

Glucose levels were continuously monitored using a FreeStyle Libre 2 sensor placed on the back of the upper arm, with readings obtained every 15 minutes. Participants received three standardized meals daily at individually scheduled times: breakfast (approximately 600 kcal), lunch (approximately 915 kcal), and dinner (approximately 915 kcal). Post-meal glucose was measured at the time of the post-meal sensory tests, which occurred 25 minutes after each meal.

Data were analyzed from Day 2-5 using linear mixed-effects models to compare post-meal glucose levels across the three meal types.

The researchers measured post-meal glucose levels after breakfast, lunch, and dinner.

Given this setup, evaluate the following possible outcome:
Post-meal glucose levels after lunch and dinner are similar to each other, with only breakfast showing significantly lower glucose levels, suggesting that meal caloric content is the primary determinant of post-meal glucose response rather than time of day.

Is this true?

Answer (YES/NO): NO